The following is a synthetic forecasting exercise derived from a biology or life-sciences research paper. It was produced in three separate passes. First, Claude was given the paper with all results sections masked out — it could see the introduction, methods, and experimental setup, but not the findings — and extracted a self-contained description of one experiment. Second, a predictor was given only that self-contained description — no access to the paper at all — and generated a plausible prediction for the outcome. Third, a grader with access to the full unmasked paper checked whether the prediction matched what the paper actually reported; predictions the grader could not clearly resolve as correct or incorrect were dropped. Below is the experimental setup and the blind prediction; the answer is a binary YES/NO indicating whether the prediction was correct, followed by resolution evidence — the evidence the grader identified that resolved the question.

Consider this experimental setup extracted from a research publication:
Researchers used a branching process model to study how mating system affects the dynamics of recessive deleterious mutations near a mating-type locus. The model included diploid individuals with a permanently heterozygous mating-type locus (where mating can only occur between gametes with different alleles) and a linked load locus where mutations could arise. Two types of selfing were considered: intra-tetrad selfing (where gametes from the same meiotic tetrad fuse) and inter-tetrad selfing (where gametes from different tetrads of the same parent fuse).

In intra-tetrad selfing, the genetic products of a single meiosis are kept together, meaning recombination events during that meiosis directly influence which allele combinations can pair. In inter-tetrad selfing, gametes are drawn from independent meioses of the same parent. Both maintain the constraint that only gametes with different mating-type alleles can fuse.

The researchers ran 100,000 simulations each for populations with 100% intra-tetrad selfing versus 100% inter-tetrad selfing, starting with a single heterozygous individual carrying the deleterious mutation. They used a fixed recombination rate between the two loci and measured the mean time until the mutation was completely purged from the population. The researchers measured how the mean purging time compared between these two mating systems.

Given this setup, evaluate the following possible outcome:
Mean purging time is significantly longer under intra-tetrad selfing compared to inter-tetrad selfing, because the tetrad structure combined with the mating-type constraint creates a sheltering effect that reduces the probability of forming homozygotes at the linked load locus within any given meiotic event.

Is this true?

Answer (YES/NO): YES